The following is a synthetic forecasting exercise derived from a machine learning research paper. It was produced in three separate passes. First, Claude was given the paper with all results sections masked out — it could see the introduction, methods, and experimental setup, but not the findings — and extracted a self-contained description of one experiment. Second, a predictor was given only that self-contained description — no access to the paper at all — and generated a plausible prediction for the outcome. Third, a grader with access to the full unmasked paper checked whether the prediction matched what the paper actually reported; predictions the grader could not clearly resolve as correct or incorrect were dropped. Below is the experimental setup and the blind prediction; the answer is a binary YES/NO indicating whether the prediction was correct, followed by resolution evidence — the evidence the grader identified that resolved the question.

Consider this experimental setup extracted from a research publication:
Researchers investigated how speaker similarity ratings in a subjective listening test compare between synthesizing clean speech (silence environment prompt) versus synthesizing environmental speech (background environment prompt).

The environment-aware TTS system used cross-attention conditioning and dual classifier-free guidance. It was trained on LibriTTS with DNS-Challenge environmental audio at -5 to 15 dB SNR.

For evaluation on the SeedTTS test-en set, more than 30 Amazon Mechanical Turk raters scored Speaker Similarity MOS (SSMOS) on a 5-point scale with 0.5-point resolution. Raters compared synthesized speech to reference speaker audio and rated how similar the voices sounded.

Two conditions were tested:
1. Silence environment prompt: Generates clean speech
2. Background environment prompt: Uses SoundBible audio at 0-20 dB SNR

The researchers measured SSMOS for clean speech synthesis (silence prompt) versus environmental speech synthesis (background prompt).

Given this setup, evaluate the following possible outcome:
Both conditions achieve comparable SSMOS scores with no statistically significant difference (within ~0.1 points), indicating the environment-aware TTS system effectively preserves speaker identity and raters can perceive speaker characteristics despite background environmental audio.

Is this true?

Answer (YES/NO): YES